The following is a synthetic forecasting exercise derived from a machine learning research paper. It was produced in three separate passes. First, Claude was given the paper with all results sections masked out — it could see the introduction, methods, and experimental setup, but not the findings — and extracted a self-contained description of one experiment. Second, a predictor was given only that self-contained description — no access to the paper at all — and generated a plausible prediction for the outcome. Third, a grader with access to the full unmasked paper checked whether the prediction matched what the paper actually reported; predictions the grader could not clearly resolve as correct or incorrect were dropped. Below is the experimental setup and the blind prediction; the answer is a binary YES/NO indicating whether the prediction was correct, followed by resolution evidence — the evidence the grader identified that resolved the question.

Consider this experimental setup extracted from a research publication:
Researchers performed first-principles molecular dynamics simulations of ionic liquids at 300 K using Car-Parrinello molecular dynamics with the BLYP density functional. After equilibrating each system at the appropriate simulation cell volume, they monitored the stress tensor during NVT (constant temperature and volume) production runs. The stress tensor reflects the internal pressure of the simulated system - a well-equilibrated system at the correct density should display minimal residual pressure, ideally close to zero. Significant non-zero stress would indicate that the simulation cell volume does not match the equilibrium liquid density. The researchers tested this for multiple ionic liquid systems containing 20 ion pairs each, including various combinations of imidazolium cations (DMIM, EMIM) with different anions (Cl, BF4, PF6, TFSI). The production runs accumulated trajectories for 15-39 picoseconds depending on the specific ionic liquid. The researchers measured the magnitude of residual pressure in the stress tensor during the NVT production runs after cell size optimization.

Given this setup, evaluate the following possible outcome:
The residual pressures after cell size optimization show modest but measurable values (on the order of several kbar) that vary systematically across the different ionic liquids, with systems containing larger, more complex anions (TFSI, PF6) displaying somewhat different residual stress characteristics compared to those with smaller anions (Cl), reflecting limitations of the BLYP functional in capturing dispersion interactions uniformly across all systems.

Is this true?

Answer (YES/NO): NO